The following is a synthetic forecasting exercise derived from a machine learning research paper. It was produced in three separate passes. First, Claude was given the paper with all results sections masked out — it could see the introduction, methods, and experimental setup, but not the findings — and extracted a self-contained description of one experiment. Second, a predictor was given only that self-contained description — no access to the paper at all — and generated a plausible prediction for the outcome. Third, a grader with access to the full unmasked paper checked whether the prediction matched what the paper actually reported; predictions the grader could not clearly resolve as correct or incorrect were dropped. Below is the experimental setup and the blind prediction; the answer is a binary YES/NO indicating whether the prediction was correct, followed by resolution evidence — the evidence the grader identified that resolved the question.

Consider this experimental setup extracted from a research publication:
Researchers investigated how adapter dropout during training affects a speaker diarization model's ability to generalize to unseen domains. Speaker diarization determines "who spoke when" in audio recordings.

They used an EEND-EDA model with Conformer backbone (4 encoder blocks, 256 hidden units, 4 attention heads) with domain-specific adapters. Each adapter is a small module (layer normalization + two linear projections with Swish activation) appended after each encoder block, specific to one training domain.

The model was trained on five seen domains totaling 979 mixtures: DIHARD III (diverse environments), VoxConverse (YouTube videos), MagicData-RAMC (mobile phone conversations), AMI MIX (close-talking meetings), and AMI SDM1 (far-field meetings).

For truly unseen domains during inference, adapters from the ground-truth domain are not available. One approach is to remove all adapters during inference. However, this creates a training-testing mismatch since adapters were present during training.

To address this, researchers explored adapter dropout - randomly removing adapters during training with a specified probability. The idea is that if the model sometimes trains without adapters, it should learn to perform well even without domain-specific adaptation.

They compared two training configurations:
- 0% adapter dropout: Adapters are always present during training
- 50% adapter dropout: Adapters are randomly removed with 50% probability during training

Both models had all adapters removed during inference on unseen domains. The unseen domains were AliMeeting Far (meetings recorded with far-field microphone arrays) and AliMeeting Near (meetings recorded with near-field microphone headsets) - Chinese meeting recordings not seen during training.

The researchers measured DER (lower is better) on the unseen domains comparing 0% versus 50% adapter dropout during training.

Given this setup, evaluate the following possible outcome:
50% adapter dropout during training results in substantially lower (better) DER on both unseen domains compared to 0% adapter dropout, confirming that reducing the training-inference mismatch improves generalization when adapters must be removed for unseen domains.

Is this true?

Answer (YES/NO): NO